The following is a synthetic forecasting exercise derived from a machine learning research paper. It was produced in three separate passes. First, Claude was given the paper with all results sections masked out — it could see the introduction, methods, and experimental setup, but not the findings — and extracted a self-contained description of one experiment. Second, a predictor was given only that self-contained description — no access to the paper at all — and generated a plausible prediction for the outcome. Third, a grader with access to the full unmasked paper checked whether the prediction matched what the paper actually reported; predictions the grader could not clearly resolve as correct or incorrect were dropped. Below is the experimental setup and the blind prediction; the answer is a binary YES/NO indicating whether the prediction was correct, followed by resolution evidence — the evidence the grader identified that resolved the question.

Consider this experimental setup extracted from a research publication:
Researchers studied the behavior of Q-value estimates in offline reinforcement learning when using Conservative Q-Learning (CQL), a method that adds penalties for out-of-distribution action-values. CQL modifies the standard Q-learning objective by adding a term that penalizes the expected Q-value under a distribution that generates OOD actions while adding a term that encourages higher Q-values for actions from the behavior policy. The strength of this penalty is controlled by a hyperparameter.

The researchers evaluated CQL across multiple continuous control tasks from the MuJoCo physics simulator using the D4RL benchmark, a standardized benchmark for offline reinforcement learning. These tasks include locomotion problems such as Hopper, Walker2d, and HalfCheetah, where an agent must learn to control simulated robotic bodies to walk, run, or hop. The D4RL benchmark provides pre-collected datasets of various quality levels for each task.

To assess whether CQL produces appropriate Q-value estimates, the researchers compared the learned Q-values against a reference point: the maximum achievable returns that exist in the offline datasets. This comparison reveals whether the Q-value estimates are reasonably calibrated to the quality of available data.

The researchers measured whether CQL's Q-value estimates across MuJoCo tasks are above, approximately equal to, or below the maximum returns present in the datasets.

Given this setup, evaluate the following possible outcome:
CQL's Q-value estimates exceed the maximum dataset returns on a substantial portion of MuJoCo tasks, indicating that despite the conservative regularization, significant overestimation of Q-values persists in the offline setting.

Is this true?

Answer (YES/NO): NO